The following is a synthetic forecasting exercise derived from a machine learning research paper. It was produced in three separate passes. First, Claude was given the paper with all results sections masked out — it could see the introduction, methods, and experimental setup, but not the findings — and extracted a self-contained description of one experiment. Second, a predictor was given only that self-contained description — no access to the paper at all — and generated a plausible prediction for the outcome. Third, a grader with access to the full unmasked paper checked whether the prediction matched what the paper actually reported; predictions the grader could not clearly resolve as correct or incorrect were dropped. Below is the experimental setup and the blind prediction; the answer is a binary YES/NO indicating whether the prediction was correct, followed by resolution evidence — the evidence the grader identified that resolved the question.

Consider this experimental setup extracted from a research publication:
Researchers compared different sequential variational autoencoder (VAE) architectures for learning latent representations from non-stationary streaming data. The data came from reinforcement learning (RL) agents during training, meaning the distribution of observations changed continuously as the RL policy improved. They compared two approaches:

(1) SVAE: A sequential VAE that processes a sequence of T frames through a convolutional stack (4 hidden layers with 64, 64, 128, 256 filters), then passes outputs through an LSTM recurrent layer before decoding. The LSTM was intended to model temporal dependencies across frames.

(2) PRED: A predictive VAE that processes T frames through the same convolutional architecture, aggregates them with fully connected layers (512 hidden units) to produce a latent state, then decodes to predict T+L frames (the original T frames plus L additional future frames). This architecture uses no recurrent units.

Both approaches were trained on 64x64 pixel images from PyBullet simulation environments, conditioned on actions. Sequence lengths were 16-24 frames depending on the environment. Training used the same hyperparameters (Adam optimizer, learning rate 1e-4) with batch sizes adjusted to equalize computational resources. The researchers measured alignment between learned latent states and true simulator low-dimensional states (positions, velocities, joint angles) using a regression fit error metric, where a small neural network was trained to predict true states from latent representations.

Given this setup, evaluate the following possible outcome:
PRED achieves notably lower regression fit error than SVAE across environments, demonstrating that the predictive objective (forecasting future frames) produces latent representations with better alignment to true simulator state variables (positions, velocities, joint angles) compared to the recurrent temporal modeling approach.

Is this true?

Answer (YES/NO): NO